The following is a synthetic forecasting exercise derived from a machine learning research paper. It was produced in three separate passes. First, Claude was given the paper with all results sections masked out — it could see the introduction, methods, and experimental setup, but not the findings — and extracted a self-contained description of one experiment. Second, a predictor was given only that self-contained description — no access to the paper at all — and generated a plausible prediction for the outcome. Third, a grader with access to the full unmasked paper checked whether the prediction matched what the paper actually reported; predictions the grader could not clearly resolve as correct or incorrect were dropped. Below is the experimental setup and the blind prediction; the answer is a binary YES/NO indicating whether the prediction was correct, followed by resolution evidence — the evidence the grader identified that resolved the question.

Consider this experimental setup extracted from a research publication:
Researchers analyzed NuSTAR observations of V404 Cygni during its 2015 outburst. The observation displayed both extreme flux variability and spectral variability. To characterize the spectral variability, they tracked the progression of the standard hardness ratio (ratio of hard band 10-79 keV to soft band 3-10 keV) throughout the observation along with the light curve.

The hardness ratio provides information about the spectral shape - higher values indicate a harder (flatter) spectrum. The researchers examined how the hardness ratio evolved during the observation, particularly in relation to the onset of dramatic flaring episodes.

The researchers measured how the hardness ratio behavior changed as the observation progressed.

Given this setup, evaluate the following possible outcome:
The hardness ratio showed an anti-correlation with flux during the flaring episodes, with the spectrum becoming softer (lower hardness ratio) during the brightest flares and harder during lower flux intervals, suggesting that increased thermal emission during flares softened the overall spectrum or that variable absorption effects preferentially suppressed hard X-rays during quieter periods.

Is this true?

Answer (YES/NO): NO